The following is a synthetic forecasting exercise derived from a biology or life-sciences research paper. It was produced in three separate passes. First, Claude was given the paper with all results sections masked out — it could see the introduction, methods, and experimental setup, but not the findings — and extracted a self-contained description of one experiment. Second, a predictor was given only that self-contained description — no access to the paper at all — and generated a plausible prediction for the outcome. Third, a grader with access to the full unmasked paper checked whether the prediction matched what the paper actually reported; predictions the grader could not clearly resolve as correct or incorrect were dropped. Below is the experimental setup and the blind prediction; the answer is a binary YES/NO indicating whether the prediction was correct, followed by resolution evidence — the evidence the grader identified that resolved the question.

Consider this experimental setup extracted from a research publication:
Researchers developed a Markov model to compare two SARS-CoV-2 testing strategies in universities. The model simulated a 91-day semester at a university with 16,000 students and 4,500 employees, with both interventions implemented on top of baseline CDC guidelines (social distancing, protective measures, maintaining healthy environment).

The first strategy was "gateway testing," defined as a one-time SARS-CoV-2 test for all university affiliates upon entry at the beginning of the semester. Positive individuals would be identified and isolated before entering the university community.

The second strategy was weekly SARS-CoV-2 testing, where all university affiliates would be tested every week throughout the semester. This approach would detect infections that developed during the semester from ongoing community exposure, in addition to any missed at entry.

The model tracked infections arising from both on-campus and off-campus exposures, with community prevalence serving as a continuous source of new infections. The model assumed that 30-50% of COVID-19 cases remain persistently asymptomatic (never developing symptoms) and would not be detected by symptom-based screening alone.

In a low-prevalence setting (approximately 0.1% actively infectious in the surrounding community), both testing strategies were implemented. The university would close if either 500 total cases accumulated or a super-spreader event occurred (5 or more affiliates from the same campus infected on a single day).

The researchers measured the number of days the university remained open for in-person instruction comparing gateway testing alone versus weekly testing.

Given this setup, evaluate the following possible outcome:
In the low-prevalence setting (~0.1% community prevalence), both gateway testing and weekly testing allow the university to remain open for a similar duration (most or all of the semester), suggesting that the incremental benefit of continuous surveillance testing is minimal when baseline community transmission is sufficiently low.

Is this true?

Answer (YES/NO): YES